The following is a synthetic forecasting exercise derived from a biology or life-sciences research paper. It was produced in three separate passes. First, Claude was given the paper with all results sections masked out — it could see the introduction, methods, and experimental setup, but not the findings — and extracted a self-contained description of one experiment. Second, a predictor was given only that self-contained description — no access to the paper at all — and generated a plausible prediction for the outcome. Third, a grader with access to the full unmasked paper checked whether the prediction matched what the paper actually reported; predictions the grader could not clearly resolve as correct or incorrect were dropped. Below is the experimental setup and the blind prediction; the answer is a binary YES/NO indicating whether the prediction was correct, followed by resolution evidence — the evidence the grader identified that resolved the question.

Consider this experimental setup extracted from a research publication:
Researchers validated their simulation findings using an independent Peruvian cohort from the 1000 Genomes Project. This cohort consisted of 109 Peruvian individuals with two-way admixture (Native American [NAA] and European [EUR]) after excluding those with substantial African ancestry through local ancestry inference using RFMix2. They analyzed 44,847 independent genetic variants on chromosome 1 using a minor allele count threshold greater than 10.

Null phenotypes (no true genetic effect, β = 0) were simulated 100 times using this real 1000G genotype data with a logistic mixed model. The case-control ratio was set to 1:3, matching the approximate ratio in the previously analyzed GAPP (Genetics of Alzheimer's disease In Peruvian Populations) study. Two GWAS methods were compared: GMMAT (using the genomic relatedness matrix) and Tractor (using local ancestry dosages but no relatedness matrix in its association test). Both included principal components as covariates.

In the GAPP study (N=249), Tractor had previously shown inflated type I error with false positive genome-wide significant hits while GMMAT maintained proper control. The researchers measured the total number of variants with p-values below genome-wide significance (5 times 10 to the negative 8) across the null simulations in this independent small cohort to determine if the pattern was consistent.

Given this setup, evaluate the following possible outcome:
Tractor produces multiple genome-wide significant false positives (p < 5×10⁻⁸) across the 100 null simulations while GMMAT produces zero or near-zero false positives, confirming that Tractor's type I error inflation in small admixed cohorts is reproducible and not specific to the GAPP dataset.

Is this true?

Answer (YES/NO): YES